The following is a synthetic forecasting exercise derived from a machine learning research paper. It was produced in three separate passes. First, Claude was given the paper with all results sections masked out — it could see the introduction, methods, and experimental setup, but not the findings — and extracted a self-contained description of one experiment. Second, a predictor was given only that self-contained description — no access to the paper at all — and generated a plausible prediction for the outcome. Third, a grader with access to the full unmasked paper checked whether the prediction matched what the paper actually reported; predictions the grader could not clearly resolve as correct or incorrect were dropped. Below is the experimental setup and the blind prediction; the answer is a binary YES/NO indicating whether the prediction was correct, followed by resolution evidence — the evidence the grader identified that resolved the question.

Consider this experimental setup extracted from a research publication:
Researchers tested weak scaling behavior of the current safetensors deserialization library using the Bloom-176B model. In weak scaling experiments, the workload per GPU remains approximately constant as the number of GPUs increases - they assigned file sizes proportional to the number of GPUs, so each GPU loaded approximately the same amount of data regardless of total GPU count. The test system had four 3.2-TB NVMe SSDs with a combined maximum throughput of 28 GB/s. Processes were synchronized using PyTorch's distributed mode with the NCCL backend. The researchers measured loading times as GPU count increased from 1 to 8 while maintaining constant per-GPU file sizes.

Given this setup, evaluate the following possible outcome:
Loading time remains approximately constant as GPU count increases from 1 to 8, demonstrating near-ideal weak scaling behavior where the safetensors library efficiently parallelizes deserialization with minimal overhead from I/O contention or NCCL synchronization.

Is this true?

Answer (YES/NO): NO